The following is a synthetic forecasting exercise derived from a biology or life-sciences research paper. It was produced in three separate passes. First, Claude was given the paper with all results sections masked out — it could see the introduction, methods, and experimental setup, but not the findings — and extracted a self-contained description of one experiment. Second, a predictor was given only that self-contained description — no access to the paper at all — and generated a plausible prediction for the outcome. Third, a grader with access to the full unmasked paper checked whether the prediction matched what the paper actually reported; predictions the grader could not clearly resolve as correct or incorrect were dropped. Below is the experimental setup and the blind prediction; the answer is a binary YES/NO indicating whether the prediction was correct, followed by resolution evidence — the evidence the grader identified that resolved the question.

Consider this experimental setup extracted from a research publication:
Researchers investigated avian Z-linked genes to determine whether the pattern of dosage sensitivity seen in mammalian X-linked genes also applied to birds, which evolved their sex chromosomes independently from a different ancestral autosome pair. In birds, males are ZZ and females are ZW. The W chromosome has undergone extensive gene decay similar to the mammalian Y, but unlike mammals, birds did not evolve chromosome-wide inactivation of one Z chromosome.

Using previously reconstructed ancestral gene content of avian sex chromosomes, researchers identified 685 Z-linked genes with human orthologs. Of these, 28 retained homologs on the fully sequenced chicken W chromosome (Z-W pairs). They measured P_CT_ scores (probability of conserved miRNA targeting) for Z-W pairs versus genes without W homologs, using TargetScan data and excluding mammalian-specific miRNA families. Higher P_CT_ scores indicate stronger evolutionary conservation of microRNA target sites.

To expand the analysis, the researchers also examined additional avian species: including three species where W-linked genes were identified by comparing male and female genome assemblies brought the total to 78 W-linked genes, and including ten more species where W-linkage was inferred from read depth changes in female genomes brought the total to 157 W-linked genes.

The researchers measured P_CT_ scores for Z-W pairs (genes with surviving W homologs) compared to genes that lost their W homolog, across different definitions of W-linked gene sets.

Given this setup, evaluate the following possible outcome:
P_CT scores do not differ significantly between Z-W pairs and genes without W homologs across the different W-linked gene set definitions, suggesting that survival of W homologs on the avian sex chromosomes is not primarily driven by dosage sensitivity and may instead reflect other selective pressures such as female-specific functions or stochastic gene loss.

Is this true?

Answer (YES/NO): NO